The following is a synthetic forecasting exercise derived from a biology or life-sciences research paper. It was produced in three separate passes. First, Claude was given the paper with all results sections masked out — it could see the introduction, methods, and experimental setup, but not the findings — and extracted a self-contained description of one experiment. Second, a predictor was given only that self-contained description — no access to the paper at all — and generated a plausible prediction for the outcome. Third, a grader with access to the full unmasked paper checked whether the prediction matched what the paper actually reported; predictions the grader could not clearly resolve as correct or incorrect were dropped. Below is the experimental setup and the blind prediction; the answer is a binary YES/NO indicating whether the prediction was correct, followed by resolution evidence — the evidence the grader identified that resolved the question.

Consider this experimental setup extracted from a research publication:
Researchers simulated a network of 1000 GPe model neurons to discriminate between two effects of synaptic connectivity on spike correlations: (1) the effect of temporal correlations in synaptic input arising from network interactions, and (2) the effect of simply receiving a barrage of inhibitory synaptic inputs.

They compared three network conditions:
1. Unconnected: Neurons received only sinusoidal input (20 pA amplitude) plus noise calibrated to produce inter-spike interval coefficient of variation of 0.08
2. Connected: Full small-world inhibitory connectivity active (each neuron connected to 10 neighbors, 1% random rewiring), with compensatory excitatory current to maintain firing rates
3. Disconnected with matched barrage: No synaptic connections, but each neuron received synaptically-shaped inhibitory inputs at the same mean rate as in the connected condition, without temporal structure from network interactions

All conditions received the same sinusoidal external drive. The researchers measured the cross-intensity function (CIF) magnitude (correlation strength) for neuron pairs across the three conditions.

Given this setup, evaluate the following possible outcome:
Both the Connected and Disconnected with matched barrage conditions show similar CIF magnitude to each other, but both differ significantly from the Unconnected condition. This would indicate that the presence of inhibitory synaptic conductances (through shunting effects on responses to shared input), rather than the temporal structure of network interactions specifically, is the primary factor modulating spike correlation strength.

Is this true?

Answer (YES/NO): NO